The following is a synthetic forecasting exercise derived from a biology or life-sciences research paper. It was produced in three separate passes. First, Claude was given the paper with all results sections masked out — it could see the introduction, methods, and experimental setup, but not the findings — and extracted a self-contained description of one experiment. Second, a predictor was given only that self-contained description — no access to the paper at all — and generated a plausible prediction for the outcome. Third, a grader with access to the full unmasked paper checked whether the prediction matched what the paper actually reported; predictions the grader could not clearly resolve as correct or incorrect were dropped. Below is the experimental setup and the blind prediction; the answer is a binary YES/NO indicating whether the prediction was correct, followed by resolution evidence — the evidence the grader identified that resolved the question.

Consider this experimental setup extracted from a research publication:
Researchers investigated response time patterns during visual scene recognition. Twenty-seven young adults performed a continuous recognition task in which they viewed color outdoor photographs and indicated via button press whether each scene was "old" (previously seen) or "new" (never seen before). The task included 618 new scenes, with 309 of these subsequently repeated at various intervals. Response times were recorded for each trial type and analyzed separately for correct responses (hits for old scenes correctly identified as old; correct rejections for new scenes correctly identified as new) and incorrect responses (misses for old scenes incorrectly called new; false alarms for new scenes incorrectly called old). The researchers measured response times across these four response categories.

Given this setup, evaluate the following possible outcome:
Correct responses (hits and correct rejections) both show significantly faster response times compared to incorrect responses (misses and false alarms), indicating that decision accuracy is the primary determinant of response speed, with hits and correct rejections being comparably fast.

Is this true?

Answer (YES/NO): NO